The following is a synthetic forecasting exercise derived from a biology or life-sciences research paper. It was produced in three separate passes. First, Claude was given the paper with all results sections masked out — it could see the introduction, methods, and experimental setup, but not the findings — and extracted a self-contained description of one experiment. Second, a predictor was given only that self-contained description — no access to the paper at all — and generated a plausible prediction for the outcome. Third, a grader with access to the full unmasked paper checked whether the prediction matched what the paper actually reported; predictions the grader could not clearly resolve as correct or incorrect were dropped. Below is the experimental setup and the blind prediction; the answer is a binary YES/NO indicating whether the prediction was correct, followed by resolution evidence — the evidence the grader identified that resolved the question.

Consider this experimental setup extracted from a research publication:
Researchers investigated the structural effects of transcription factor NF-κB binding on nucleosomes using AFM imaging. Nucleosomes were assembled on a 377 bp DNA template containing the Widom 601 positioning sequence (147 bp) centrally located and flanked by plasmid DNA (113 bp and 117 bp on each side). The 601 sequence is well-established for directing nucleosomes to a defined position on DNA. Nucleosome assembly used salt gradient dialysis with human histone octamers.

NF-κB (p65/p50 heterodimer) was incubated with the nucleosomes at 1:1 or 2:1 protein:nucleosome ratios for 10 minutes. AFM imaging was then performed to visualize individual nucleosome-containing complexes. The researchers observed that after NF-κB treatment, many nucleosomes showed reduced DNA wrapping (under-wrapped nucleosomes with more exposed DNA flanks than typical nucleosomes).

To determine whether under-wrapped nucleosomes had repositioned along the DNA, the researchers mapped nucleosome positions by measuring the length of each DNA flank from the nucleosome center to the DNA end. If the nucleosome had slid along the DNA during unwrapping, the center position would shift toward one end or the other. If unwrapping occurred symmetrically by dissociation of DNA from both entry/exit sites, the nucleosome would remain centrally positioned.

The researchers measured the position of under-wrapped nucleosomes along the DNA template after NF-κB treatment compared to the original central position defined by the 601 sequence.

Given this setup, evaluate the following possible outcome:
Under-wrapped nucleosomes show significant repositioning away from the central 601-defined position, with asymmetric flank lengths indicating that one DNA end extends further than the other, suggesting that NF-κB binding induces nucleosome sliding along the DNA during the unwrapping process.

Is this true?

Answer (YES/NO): NO